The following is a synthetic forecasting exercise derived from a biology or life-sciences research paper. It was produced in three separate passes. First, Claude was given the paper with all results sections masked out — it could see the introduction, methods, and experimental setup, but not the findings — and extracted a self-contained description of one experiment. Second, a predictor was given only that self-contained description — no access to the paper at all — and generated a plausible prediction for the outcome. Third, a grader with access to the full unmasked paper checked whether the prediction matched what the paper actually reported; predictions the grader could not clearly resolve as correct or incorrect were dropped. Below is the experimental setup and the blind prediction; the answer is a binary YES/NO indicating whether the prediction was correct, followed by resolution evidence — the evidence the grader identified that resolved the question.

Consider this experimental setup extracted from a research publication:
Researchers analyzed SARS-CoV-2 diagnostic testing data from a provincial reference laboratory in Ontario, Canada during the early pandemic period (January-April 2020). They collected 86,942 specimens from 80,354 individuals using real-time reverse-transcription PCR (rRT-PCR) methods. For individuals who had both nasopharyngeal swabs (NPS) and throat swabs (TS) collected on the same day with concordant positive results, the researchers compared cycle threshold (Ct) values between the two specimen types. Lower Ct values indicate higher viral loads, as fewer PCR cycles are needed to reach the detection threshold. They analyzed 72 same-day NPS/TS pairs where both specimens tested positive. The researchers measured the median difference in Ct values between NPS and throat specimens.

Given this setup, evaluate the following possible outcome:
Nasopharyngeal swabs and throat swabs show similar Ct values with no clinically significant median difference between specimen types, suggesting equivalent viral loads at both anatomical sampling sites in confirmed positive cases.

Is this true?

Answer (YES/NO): NO